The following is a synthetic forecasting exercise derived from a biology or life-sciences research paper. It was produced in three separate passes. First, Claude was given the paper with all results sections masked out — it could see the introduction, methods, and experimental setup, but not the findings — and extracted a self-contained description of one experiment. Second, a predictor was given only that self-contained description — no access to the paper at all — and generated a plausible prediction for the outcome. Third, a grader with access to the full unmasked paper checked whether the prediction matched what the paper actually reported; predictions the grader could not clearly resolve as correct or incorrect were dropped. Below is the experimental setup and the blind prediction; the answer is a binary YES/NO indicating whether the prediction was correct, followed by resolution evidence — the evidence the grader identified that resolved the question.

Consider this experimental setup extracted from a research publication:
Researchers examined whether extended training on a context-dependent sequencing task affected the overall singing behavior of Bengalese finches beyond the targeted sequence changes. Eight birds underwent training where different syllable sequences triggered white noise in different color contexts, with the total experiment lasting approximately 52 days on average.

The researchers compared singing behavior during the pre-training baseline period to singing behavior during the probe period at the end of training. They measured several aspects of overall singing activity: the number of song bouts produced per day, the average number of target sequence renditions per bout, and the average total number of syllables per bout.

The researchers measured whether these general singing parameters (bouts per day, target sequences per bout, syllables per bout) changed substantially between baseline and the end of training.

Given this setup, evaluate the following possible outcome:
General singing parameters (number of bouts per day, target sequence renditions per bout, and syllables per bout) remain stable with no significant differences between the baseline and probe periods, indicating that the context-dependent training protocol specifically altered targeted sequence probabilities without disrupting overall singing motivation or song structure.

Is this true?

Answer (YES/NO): NO